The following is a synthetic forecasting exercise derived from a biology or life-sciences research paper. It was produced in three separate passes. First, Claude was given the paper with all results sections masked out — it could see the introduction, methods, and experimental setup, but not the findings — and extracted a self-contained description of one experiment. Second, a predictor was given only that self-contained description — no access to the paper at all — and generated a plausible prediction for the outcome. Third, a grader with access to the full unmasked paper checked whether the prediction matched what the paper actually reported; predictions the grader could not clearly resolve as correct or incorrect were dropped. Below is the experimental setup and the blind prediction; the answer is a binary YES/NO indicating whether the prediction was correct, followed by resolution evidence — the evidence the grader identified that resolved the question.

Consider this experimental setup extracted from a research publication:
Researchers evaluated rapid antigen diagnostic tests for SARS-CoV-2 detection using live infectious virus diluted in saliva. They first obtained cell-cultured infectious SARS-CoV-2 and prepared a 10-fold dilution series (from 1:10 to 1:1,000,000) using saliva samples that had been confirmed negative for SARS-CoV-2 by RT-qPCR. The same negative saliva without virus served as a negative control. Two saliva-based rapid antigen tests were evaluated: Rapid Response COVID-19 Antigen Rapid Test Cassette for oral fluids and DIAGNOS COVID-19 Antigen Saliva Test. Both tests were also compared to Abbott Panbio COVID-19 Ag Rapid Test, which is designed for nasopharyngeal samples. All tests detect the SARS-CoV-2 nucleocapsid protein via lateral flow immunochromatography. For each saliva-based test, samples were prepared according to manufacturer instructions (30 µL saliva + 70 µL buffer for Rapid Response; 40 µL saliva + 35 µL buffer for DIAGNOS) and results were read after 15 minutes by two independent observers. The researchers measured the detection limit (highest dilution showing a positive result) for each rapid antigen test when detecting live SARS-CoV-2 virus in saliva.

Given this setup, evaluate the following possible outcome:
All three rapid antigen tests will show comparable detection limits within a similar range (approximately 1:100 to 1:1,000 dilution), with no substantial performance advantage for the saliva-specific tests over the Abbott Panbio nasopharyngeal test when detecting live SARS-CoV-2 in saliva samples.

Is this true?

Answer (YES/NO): NO